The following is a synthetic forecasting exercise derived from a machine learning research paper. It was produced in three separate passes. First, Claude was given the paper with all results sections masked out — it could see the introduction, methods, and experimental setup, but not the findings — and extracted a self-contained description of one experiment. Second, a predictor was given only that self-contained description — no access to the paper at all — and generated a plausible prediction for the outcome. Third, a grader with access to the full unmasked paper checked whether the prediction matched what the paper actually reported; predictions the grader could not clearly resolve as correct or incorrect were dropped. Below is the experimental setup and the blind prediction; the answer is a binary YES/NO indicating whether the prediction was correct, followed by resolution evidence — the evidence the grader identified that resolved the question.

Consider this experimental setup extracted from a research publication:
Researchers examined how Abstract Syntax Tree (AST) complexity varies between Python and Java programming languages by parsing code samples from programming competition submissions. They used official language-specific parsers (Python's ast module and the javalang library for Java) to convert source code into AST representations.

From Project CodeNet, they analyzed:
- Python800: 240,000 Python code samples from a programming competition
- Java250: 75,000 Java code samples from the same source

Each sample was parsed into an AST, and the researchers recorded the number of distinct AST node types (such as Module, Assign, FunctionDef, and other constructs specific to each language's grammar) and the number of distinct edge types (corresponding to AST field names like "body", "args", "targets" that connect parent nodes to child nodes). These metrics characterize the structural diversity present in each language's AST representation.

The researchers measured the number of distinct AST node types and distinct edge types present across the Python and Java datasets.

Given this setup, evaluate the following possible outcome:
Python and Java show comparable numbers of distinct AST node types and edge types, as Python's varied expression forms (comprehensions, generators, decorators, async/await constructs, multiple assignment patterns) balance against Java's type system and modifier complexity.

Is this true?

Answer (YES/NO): NO